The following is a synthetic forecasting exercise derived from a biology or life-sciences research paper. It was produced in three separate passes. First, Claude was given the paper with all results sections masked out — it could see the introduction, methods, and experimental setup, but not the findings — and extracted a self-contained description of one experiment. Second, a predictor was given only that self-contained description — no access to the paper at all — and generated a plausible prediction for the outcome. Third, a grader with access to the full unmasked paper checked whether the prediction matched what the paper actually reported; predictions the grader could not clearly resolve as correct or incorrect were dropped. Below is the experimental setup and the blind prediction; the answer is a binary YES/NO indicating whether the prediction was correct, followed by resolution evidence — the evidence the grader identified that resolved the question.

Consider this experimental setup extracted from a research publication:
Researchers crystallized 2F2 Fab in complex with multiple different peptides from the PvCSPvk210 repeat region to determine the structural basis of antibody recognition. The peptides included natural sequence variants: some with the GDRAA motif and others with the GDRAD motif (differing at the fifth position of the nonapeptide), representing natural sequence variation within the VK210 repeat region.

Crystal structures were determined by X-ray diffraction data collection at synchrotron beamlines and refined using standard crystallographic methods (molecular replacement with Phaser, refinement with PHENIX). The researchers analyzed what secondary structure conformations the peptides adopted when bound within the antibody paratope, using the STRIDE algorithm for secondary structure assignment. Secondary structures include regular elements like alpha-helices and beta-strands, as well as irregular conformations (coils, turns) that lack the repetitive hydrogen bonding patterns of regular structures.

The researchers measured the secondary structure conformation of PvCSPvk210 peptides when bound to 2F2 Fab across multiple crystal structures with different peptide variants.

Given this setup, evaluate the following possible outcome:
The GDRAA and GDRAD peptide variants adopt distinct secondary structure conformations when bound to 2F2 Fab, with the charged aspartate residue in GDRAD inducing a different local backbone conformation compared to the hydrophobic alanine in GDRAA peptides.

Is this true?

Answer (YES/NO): NO